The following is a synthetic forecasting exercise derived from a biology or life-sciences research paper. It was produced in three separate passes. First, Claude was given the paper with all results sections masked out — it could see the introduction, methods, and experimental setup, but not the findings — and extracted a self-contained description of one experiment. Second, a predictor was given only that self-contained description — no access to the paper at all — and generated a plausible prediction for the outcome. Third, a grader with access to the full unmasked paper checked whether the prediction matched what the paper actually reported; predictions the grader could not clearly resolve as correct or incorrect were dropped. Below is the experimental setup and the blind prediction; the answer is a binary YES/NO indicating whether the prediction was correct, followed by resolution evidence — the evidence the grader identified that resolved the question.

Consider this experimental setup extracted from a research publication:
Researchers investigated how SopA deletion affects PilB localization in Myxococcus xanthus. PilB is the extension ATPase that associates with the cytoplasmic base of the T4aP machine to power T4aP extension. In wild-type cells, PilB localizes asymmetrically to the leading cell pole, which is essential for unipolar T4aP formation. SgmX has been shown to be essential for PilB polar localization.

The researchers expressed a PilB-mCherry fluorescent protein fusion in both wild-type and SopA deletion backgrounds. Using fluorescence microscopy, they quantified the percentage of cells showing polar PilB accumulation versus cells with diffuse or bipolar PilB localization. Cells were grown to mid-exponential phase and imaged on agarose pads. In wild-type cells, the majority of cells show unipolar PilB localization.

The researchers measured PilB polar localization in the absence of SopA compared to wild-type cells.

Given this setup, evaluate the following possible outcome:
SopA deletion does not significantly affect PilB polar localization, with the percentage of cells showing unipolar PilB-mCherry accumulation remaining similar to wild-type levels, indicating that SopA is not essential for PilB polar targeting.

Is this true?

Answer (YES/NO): NO